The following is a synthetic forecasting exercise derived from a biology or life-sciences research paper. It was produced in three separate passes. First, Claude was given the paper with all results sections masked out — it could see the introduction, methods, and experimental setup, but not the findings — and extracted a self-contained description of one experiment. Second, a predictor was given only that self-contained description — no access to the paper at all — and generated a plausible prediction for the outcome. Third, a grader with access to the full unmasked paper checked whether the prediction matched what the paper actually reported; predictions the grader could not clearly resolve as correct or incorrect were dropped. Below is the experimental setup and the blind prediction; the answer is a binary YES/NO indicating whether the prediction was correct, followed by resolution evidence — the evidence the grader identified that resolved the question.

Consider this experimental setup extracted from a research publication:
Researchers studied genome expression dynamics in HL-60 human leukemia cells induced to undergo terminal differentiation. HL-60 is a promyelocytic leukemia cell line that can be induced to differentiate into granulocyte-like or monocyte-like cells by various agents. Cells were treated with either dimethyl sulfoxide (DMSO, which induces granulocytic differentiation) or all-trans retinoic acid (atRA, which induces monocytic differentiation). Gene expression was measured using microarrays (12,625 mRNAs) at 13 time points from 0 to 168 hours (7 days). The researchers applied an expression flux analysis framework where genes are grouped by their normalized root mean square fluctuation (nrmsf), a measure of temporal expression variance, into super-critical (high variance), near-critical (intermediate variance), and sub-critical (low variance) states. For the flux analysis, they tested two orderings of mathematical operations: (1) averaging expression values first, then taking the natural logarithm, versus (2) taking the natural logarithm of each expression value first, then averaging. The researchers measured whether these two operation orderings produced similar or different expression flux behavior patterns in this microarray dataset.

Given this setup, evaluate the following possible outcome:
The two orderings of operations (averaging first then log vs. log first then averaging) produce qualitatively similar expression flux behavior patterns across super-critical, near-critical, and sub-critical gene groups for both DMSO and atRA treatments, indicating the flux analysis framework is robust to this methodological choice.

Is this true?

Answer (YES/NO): YES